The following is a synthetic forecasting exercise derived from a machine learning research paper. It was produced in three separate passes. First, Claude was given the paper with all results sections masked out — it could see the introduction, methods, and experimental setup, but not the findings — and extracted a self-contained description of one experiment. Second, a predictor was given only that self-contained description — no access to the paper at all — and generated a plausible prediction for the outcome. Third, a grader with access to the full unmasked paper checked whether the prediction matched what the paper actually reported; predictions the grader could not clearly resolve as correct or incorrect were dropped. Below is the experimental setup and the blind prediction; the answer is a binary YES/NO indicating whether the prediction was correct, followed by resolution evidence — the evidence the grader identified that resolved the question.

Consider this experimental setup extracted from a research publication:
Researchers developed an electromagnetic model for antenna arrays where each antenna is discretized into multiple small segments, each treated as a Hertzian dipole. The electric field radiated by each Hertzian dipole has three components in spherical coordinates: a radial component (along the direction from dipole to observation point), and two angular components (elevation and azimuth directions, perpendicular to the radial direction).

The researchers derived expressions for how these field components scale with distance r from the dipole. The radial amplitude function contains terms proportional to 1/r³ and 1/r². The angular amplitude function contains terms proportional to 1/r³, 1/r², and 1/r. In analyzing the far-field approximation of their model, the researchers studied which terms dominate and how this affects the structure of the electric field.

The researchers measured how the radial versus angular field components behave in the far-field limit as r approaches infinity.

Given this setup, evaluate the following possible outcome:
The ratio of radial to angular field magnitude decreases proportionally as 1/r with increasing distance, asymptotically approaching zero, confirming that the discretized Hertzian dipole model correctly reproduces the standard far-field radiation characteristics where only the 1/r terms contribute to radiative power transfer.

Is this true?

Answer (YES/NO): NO